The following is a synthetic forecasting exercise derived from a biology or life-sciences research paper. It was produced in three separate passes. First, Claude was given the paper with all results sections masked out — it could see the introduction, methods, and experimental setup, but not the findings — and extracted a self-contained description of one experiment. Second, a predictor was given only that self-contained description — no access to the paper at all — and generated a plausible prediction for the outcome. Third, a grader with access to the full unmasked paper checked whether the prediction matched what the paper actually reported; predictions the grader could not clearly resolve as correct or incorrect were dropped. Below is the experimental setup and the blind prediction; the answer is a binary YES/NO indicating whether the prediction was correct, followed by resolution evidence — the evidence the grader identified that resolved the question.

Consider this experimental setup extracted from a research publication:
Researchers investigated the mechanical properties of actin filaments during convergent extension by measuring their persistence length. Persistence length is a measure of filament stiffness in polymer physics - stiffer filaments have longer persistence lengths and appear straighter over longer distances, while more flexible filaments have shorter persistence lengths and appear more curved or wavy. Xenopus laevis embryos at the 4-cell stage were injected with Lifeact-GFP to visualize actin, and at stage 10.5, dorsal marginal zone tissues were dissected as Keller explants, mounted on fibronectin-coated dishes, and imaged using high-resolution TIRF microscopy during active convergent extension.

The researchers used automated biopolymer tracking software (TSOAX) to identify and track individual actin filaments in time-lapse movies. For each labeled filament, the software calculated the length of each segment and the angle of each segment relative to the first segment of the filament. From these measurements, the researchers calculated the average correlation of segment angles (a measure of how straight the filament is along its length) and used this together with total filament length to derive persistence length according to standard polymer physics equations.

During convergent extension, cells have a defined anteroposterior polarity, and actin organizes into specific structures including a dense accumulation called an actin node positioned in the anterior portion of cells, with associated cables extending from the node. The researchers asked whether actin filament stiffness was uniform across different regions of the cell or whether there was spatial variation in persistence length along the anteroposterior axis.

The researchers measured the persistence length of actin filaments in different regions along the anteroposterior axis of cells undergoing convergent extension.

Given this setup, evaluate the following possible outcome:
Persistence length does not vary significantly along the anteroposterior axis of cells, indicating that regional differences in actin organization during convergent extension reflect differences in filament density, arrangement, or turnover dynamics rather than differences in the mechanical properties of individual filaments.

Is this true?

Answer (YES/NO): NO